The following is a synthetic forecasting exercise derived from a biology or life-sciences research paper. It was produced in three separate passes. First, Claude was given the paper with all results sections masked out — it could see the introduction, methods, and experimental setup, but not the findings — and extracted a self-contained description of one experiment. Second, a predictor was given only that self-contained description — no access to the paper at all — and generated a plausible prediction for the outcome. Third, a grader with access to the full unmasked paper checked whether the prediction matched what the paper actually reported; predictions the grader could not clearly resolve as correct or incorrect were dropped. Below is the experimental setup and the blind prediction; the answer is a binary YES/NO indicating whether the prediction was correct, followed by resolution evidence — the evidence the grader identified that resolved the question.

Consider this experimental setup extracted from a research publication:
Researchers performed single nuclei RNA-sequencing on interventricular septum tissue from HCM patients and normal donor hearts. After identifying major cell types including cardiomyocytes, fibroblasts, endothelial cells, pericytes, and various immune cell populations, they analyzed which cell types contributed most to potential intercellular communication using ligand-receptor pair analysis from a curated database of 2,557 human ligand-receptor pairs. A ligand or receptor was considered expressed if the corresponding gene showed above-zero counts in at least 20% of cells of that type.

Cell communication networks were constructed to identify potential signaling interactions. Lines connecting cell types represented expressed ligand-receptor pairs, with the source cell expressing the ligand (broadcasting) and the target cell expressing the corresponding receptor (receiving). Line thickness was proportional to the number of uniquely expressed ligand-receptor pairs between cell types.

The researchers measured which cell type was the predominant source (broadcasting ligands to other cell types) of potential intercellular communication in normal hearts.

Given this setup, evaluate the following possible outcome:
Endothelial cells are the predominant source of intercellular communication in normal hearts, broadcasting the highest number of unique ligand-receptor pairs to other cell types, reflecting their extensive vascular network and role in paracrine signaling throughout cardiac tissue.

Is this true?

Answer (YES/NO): NO